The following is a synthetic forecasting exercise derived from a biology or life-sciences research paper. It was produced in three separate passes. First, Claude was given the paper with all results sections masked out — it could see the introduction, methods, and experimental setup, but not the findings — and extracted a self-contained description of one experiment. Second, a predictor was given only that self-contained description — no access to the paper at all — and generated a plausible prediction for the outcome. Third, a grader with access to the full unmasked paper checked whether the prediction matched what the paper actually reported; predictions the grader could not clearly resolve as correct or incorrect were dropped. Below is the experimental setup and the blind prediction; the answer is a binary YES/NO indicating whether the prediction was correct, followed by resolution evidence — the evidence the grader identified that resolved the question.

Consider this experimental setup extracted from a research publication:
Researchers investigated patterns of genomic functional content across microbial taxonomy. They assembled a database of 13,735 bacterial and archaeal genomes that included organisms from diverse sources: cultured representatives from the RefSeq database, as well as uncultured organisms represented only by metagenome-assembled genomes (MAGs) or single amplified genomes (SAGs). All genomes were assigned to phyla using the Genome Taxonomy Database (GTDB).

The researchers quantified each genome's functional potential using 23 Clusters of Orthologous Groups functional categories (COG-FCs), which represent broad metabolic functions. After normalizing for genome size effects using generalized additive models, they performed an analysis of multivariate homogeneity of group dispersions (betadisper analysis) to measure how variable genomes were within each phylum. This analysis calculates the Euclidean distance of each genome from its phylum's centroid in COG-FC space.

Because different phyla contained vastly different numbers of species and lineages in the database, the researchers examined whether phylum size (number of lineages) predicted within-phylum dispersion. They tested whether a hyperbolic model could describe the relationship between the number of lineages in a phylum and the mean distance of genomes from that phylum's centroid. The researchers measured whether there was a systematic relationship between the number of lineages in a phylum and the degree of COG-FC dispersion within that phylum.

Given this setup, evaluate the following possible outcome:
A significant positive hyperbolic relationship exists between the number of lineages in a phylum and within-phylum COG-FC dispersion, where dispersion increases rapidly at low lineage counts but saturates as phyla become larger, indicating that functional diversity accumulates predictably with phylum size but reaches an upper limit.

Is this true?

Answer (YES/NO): YES